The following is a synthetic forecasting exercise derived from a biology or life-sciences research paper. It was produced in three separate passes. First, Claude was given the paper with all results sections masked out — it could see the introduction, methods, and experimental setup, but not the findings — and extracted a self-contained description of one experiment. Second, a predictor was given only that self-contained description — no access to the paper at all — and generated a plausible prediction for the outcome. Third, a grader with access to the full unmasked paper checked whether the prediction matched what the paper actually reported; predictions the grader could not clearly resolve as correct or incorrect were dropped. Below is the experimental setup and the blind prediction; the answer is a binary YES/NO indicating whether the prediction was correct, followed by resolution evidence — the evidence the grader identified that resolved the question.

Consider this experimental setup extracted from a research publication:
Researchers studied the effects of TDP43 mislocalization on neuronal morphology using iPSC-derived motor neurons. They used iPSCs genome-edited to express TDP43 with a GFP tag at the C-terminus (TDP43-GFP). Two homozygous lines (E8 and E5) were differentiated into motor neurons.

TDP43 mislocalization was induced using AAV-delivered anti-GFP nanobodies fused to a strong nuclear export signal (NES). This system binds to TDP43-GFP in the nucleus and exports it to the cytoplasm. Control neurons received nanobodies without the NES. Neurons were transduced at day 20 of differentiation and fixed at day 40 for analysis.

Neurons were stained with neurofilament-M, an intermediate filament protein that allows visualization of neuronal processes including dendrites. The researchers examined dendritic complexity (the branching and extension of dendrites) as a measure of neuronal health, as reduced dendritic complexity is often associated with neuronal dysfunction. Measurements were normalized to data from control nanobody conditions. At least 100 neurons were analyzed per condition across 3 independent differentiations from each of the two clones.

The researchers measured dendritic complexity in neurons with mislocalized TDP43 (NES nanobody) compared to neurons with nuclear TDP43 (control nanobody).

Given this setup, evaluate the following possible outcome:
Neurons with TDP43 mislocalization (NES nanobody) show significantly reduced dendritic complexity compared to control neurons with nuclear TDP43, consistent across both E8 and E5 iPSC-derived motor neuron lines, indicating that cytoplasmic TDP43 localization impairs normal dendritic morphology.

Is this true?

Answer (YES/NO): YES